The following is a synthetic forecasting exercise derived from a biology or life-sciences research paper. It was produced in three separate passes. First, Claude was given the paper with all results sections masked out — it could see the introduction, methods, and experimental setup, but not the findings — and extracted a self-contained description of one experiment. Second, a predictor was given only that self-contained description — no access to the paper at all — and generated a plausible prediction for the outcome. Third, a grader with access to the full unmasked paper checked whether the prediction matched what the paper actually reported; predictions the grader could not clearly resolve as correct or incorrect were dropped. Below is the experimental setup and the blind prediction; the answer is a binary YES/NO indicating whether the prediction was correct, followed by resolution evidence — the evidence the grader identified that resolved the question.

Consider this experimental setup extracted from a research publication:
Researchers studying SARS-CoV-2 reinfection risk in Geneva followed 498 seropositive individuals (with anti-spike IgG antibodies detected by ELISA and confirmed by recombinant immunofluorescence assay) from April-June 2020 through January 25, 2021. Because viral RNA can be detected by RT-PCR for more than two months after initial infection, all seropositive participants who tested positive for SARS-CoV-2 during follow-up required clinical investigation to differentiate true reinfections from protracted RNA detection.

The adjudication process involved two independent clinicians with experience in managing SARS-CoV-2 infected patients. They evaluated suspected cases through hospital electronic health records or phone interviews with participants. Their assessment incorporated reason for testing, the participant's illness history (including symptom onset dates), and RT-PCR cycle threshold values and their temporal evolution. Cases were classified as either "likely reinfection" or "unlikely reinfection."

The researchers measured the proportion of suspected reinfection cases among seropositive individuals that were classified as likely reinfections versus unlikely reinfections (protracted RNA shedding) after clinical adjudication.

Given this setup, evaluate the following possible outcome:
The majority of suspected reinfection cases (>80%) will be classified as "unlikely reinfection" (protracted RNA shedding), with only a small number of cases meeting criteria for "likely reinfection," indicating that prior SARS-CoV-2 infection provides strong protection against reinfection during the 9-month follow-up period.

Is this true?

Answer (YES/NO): NO